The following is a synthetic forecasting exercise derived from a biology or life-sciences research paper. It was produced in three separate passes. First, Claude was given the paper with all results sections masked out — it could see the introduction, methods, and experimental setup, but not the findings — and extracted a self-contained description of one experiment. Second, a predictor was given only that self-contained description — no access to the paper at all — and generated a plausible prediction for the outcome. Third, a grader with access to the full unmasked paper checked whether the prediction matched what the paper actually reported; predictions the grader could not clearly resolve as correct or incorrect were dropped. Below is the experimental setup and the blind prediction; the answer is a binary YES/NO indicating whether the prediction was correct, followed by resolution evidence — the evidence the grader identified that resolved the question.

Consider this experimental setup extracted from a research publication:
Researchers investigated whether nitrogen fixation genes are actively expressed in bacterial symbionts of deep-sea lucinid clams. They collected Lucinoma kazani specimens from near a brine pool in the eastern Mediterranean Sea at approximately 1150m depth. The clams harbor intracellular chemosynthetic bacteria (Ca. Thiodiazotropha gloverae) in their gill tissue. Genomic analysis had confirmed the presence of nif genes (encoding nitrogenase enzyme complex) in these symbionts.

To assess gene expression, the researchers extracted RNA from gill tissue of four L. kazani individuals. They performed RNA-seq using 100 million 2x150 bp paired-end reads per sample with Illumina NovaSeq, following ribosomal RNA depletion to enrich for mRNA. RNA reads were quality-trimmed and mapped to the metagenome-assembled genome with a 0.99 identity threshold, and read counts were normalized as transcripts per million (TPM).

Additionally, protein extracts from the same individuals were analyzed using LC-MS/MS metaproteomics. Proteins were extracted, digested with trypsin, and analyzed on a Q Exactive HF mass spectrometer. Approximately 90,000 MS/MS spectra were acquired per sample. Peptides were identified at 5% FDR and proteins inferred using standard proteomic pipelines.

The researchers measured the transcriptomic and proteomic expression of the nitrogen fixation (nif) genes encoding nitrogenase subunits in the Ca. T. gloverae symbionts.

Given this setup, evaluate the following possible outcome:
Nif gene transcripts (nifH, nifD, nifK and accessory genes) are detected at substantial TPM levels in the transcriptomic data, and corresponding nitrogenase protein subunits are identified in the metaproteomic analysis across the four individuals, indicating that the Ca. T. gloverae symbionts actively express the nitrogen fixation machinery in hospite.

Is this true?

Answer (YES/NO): NO